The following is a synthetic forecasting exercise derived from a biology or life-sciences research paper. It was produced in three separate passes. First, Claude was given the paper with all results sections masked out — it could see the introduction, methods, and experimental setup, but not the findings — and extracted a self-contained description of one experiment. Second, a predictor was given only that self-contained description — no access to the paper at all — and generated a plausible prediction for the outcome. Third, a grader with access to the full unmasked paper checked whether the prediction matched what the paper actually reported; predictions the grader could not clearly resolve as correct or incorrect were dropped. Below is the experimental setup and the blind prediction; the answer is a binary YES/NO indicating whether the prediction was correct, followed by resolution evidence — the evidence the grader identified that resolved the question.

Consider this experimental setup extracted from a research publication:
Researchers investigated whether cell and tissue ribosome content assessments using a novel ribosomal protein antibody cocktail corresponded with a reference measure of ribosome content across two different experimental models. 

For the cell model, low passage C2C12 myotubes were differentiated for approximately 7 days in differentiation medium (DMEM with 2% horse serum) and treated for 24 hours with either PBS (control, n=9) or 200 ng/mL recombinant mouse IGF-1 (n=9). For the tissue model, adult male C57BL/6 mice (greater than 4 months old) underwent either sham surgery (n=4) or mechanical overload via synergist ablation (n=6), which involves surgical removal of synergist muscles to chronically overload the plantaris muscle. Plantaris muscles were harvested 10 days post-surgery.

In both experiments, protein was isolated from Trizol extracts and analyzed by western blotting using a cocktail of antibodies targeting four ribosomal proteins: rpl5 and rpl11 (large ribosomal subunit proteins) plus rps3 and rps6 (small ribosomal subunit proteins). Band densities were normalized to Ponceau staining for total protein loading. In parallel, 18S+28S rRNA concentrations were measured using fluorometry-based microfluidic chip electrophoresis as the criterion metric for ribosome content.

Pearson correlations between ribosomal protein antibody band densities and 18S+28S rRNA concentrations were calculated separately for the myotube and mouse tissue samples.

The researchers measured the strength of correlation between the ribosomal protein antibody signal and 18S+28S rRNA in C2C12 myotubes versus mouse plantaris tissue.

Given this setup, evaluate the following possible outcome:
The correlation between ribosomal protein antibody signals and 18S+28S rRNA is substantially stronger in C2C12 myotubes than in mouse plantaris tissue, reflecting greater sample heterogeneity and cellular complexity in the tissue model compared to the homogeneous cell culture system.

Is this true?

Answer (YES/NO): NO